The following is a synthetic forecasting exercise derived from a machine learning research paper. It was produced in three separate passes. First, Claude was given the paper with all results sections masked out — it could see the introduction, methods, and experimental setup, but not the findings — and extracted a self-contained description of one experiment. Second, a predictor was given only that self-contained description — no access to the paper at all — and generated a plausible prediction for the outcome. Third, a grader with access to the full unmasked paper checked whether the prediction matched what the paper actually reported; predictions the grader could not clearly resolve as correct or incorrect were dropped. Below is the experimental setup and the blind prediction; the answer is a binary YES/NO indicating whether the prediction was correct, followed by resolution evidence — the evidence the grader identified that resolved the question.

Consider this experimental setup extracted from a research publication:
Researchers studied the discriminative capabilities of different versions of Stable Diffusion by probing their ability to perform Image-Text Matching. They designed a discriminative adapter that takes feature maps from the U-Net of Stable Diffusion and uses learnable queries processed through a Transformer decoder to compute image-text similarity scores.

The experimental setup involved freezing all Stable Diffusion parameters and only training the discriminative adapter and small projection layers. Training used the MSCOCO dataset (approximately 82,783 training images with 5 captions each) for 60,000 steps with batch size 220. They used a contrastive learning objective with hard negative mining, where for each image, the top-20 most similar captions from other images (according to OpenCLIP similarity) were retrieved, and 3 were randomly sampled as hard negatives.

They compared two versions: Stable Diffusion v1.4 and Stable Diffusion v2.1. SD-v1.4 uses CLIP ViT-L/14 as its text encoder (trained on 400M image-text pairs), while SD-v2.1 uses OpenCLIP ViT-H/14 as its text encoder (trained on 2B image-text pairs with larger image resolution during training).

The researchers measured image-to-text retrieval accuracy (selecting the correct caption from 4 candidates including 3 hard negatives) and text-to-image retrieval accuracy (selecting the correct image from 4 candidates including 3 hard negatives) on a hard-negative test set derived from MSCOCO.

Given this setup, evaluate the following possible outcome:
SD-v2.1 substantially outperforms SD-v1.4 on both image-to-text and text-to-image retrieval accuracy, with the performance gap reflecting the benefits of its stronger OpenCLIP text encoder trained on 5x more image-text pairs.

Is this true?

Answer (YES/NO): YES